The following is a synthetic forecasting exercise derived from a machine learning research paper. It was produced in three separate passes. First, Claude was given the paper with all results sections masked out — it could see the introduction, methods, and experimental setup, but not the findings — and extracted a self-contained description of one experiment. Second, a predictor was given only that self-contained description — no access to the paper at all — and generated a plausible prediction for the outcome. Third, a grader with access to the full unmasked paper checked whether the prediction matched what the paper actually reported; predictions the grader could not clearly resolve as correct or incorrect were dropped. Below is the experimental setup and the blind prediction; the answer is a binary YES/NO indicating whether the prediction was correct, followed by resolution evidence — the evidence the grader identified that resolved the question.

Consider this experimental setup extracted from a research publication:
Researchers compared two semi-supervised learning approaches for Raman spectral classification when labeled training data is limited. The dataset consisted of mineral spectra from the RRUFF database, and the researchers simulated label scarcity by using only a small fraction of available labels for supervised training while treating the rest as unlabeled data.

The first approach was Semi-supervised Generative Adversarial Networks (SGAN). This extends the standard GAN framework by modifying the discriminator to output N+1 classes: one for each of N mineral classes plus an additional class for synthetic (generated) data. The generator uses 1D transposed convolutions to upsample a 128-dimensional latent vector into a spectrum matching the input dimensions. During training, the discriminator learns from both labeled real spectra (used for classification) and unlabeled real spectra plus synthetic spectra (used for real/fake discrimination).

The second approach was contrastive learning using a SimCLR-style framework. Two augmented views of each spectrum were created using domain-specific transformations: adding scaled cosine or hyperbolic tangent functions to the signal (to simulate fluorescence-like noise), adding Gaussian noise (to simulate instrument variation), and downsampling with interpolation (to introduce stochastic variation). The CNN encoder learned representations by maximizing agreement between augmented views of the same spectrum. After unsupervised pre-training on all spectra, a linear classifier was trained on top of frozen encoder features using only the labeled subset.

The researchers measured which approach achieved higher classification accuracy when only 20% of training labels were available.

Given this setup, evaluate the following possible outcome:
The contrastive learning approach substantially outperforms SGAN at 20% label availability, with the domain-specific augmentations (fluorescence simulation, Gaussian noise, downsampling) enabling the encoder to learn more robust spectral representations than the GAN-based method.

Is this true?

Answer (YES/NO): NO